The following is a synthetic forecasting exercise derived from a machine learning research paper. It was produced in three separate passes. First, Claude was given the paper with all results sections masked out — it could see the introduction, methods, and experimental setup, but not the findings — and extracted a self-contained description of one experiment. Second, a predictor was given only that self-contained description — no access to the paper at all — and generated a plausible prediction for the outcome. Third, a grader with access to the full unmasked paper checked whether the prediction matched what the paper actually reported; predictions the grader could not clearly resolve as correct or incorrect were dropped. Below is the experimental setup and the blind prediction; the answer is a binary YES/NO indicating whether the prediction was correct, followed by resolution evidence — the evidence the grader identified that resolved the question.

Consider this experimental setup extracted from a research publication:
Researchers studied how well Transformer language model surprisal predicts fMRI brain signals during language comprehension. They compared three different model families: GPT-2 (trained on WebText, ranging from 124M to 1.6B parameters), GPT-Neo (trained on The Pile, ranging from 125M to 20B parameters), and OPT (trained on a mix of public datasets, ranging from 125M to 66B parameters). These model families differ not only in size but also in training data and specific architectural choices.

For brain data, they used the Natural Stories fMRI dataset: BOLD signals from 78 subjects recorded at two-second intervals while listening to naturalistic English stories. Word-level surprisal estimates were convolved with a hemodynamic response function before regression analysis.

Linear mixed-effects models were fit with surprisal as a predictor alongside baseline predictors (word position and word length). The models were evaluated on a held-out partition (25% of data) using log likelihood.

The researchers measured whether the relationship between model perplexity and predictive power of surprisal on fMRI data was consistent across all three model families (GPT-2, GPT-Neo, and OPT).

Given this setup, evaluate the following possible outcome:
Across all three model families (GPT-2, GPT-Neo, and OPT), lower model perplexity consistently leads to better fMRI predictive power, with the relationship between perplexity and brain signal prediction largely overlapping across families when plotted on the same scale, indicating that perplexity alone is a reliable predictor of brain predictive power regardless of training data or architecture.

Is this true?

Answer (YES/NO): NO